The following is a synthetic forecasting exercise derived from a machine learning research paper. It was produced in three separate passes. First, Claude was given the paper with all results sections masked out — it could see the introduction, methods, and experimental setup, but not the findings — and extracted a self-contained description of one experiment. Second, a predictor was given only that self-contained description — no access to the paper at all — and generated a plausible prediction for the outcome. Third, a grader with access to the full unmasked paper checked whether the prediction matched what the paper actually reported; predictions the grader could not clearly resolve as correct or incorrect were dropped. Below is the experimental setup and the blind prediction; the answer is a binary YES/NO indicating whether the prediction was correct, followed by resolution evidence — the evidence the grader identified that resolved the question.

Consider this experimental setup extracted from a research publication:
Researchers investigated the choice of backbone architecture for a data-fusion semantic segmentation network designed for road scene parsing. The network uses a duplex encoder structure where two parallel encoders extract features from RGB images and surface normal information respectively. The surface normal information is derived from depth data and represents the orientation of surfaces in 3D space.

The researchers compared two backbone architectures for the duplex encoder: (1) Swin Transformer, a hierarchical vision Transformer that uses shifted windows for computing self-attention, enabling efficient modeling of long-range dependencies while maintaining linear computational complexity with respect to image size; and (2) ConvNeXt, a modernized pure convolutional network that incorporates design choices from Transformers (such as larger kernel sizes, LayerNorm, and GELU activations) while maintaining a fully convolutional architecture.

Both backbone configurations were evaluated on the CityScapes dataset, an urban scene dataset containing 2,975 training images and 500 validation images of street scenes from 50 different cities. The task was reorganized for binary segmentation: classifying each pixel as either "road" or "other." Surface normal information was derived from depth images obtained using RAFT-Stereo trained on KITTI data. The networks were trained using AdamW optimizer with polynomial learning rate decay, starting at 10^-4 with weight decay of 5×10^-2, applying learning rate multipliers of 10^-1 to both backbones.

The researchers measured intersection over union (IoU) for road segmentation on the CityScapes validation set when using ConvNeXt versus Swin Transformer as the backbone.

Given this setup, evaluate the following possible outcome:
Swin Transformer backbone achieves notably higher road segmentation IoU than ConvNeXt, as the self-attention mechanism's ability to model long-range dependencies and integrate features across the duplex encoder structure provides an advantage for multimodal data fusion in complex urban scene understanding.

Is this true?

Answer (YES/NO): NO